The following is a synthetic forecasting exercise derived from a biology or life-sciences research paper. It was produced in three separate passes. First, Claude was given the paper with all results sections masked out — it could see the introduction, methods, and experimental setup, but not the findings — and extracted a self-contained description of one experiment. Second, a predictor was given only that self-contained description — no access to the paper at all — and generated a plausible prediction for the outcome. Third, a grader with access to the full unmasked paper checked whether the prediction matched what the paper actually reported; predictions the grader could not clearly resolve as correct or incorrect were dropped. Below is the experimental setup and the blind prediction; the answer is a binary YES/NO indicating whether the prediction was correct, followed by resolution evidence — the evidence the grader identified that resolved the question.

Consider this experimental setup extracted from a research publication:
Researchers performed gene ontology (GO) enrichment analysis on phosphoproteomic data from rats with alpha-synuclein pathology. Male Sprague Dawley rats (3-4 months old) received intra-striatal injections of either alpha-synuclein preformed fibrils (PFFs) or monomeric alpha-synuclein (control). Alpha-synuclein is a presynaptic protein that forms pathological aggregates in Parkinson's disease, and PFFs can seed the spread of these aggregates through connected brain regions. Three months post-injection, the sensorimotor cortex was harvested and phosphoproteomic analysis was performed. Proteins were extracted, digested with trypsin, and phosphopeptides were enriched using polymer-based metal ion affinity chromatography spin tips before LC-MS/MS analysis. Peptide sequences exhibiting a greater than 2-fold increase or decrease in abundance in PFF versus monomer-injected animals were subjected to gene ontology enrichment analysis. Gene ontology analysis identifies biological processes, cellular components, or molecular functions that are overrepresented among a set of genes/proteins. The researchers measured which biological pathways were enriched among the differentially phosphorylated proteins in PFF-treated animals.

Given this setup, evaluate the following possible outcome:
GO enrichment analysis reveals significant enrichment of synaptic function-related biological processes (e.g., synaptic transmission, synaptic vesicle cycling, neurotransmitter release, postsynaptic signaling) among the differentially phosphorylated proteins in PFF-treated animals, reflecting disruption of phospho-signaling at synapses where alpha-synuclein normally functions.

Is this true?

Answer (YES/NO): YES